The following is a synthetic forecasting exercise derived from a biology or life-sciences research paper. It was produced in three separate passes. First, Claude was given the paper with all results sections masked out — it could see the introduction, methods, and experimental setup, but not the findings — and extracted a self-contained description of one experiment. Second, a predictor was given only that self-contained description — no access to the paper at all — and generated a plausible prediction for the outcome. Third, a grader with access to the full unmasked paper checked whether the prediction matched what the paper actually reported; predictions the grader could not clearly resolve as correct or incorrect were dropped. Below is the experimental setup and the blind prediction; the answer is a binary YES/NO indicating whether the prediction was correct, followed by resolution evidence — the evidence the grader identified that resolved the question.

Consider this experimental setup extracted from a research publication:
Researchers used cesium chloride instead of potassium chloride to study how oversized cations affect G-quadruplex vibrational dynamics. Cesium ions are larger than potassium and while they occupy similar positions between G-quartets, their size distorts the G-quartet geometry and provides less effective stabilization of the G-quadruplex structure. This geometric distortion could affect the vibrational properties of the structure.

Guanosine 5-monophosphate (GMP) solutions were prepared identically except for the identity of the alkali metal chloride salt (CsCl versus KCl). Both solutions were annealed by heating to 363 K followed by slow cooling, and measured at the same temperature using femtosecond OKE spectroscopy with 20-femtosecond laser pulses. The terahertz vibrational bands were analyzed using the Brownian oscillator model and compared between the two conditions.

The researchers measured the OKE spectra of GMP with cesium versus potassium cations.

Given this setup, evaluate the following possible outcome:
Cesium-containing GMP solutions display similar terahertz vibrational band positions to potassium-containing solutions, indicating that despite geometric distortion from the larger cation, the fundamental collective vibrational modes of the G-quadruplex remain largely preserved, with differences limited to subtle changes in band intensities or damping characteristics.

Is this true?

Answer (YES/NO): NO